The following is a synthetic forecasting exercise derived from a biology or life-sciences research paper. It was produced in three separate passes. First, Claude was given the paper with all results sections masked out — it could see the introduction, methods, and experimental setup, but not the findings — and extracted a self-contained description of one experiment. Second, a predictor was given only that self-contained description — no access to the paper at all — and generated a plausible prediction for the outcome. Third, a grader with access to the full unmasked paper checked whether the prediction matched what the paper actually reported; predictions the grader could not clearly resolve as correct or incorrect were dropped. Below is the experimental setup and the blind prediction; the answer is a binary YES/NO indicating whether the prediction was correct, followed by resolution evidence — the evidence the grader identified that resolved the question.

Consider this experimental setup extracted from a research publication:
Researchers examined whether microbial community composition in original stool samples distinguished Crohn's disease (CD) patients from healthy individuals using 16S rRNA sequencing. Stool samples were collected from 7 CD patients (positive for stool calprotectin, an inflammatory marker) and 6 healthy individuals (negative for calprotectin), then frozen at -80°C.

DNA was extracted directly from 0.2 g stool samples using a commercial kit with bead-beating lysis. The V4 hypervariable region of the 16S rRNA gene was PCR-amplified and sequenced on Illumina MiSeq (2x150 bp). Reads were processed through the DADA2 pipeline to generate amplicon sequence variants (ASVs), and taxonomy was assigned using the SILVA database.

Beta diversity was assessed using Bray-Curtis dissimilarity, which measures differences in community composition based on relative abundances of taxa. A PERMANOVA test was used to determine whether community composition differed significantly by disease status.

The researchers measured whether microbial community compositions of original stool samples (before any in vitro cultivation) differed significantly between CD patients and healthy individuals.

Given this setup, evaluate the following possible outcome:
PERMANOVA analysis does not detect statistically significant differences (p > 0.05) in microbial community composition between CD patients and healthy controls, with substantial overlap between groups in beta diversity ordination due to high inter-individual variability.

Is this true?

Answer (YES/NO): NO